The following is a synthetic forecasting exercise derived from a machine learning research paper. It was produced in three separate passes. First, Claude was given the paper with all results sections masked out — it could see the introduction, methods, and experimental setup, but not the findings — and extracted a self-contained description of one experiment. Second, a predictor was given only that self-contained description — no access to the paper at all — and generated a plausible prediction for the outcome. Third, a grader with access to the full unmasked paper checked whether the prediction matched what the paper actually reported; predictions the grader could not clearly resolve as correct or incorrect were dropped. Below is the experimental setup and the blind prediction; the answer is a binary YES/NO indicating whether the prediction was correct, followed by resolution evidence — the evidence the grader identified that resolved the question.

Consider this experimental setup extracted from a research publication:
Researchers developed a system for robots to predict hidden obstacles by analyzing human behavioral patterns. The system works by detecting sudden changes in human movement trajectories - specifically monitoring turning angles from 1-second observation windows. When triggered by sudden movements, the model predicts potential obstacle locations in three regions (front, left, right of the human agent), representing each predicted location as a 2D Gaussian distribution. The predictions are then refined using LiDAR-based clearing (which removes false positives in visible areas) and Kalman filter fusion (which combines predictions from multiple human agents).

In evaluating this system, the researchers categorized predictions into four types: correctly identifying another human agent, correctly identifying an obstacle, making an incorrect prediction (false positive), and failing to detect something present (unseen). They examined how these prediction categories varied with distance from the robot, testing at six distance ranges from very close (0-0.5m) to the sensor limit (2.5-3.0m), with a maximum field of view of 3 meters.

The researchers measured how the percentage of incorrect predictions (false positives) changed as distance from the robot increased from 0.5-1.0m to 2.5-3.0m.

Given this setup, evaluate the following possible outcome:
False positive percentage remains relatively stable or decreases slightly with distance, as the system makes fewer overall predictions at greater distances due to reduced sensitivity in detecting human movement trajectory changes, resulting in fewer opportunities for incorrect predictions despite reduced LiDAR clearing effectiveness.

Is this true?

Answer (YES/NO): NO